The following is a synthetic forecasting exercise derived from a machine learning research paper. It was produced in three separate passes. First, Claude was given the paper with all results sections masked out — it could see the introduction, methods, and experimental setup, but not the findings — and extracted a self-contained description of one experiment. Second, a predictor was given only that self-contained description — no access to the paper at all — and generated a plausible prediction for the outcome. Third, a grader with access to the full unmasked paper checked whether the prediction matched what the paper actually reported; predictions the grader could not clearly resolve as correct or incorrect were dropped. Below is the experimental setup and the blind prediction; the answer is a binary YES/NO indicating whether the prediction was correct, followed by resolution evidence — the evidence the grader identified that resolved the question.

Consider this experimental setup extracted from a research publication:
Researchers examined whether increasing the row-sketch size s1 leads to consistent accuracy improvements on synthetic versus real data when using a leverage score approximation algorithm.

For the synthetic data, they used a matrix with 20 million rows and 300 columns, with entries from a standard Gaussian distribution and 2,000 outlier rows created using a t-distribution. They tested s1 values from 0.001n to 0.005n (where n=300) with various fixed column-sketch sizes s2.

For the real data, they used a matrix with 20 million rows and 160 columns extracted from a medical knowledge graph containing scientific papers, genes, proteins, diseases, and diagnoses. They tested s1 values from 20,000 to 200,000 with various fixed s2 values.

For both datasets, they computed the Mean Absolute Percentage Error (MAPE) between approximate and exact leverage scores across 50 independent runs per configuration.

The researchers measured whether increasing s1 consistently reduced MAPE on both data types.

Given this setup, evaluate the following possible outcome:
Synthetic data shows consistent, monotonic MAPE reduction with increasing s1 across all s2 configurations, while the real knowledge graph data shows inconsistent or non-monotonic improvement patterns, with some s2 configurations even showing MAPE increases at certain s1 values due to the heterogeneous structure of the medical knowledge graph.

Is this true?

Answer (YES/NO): NO